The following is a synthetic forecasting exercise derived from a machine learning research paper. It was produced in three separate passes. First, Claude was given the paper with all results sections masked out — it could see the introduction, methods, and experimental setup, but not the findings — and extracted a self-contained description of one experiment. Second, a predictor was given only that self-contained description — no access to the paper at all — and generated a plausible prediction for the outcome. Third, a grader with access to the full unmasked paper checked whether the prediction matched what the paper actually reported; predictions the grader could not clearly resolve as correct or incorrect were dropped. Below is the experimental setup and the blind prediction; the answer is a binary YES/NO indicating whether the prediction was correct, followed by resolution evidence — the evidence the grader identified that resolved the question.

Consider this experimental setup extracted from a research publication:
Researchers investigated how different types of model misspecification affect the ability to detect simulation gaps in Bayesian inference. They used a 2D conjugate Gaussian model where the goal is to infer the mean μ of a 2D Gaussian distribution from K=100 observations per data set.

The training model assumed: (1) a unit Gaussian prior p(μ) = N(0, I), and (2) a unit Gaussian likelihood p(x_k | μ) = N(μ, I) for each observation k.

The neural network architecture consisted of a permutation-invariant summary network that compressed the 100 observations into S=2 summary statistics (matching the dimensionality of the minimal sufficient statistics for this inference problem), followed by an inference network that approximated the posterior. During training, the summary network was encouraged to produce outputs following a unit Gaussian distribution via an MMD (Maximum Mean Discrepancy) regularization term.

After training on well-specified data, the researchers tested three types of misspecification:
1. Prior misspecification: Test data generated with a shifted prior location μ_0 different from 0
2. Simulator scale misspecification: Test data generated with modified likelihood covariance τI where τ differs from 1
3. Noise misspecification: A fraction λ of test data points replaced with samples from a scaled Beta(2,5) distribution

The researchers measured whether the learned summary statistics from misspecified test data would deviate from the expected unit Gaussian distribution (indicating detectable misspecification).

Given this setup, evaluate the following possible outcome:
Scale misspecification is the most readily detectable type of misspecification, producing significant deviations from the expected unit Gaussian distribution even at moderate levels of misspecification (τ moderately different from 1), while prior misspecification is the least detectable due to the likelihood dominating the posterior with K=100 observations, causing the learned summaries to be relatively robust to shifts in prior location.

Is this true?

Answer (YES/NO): NO